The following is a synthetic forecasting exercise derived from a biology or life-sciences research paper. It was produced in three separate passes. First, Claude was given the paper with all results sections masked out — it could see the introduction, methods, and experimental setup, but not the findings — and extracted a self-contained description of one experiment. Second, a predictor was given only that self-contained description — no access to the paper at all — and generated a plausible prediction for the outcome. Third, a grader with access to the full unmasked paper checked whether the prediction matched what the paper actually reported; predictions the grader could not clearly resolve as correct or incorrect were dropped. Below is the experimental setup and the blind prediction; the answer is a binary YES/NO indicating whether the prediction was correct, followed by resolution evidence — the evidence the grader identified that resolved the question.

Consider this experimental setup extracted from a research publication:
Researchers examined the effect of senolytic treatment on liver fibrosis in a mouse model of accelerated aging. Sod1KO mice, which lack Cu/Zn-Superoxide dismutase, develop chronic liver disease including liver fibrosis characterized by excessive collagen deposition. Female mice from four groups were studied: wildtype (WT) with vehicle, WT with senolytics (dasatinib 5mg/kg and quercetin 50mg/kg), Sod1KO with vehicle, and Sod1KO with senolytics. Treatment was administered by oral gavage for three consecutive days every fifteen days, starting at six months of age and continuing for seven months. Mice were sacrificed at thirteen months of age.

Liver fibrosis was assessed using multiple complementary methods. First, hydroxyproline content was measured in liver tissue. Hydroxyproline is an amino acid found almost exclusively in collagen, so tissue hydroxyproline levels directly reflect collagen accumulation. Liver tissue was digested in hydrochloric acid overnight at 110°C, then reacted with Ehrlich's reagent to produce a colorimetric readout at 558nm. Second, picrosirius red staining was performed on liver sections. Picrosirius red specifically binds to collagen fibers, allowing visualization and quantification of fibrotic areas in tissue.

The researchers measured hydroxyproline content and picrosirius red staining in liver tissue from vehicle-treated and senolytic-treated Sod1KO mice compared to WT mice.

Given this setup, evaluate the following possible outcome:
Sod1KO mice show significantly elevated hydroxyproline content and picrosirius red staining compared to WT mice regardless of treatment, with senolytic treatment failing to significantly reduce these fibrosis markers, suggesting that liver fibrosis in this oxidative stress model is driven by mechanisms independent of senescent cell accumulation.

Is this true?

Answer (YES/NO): YES